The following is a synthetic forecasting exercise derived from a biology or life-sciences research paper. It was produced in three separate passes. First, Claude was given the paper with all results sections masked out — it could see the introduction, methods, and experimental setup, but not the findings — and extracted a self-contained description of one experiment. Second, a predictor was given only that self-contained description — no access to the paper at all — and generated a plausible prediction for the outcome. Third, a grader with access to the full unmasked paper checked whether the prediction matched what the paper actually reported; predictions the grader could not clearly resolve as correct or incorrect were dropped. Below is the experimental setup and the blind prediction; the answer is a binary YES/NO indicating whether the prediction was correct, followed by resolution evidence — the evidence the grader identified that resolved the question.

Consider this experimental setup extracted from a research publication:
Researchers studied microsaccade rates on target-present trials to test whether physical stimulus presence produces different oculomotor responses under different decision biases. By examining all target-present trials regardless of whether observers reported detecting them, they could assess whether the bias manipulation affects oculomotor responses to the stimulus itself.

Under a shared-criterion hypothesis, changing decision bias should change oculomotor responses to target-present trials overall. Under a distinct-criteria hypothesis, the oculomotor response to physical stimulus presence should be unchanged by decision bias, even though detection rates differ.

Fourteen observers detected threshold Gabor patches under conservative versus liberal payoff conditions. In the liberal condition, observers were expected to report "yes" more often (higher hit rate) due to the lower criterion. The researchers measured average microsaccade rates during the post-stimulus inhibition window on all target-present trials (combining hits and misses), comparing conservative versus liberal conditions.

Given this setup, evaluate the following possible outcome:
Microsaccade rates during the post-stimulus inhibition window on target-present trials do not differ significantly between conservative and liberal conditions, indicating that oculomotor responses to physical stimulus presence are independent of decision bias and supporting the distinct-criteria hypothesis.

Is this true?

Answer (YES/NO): YES